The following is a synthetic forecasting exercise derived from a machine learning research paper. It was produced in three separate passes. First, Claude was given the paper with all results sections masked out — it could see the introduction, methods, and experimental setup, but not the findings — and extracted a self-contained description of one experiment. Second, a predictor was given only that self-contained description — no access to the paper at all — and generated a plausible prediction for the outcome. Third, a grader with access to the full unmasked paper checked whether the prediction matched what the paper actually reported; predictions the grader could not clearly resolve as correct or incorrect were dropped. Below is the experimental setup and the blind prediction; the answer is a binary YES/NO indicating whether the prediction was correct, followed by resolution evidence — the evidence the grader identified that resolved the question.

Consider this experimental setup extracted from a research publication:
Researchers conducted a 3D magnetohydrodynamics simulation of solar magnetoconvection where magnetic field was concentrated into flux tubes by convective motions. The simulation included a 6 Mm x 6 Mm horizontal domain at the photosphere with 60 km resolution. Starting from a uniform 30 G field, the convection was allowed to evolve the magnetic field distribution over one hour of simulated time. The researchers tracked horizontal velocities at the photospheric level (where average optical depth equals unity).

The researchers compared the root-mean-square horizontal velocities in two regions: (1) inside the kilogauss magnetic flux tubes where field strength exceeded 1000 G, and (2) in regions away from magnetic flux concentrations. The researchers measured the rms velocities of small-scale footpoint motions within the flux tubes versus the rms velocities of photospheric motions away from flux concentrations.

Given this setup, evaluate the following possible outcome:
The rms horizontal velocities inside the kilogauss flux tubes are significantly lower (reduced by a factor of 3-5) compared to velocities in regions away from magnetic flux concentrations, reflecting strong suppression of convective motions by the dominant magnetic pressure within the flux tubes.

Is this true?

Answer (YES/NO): NO